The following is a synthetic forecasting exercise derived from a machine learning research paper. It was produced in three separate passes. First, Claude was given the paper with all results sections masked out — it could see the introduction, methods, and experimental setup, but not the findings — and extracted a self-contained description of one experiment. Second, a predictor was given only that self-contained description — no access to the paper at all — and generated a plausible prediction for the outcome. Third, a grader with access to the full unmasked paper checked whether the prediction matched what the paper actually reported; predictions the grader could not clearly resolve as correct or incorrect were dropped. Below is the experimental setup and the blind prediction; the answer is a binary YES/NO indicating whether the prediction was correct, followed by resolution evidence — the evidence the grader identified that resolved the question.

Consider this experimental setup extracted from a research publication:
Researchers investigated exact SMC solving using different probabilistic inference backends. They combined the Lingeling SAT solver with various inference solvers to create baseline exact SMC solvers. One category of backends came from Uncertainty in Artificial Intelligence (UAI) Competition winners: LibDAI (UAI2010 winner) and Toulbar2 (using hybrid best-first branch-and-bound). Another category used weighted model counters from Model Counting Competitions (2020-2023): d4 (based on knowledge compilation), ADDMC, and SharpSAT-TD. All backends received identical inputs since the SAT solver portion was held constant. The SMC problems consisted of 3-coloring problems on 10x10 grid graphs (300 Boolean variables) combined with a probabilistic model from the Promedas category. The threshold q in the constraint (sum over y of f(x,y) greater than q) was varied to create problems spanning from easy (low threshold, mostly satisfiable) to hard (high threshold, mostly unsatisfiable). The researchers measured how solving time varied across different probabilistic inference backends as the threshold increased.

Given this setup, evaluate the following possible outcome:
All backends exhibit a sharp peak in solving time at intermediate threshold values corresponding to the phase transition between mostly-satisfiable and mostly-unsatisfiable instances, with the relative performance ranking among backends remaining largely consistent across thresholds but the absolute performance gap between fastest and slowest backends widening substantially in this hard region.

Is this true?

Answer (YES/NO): NO